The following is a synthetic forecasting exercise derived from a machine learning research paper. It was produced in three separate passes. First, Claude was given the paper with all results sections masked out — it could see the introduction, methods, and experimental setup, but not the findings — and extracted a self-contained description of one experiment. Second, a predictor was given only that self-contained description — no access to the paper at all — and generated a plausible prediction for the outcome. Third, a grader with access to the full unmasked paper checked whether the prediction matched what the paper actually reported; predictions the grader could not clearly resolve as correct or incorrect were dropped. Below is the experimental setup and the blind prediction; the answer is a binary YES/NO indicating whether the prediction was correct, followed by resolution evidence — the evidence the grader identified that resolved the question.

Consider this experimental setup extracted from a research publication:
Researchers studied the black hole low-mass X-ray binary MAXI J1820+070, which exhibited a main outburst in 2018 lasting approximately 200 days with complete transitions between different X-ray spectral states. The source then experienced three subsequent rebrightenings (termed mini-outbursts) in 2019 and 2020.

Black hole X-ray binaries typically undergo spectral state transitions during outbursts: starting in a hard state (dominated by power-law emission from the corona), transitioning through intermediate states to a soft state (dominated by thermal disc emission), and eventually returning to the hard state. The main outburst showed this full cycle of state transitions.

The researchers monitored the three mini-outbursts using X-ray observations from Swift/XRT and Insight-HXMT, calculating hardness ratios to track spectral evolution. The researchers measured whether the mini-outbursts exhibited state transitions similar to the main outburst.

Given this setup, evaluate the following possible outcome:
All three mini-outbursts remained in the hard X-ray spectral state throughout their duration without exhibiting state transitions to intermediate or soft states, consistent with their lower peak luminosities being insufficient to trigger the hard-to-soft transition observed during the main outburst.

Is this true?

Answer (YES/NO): YES